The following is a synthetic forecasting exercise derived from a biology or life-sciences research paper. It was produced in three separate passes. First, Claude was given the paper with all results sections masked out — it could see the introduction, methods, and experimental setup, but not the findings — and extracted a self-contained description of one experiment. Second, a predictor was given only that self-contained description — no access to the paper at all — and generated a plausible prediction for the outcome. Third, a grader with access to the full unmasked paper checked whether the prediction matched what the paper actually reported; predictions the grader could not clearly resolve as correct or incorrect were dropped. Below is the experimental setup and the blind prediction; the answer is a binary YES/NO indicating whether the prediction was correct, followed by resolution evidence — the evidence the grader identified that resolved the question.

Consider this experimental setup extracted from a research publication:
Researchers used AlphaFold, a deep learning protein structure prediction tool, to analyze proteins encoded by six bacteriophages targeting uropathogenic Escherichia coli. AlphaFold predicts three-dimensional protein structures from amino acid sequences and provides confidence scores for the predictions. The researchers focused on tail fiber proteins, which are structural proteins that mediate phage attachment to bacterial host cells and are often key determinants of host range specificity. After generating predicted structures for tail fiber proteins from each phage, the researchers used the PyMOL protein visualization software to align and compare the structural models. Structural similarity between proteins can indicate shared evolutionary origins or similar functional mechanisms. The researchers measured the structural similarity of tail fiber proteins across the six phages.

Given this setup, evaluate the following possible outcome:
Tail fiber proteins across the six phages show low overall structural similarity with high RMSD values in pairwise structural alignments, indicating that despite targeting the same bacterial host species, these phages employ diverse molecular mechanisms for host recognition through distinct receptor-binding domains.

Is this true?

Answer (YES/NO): NO